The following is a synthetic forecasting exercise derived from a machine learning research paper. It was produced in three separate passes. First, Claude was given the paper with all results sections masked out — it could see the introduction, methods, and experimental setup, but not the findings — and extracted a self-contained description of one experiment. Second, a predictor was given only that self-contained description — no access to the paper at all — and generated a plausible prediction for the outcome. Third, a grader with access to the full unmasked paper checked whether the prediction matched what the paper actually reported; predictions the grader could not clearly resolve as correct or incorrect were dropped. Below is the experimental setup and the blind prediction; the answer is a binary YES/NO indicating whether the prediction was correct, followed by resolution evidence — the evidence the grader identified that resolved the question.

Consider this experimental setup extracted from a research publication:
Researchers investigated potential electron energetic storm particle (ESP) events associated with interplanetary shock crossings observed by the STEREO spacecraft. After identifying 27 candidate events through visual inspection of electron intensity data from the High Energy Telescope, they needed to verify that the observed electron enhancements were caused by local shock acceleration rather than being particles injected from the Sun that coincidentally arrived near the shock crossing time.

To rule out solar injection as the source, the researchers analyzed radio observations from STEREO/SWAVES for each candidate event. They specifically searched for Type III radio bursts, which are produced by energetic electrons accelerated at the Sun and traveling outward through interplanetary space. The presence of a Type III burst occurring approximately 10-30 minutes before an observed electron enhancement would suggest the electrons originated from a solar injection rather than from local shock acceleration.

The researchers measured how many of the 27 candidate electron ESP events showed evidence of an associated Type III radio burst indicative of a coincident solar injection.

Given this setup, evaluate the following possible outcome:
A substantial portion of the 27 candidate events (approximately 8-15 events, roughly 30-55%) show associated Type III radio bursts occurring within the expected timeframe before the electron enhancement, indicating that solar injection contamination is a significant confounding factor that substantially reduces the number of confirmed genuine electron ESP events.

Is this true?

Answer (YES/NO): NO